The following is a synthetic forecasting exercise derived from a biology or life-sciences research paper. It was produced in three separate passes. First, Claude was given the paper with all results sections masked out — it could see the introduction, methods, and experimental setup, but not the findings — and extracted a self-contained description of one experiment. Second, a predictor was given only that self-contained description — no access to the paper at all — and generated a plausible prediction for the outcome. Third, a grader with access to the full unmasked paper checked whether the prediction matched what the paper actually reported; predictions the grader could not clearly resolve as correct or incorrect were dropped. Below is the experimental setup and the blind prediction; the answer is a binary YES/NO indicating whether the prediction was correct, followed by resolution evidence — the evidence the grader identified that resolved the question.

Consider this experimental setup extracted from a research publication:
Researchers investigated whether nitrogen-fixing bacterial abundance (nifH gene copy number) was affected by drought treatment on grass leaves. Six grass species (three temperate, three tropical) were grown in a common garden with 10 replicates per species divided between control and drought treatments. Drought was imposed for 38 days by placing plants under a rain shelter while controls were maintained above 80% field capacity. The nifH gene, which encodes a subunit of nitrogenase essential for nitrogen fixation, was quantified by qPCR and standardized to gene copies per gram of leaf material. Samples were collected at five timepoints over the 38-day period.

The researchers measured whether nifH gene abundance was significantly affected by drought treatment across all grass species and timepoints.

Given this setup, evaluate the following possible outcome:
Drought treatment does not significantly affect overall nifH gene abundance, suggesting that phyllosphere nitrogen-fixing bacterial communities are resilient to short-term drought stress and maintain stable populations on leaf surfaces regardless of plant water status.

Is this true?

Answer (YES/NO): YES